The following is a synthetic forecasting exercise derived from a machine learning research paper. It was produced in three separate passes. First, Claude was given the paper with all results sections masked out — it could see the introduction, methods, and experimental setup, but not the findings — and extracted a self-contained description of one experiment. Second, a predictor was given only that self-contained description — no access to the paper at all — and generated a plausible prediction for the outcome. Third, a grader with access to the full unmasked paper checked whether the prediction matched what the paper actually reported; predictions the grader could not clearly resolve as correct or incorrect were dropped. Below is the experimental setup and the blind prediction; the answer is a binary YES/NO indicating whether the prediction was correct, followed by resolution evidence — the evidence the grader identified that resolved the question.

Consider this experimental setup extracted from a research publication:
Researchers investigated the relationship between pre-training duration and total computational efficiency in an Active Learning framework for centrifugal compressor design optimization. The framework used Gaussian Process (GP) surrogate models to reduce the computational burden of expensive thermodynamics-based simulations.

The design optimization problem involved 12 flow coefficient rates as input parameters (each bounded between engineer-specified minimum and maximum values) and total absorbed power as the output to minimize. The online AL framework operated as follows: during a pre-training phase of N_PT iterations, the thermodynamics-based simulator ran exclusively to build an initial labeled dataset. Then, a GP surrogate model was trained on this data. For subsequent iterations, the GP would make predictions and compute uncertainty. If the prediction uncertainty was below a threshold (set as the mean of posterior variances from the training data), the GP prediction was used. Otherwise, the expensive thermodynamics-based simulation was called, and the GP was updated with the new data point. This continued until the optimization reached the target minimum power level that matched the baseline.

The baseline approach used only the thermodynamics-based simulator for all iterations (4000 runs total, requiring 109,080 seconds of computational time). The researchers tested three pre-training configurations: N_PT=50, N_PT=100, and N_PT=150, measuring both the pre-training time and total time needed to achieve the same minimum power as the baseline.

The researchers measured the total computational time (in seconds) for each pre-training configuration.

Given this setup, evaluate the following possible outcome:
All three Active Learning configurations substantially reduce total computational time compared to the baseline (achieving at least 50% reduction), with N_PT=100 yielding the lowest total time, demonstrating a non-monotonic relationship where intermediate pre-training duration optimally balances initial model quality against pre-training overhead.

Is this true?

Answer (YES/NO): YES